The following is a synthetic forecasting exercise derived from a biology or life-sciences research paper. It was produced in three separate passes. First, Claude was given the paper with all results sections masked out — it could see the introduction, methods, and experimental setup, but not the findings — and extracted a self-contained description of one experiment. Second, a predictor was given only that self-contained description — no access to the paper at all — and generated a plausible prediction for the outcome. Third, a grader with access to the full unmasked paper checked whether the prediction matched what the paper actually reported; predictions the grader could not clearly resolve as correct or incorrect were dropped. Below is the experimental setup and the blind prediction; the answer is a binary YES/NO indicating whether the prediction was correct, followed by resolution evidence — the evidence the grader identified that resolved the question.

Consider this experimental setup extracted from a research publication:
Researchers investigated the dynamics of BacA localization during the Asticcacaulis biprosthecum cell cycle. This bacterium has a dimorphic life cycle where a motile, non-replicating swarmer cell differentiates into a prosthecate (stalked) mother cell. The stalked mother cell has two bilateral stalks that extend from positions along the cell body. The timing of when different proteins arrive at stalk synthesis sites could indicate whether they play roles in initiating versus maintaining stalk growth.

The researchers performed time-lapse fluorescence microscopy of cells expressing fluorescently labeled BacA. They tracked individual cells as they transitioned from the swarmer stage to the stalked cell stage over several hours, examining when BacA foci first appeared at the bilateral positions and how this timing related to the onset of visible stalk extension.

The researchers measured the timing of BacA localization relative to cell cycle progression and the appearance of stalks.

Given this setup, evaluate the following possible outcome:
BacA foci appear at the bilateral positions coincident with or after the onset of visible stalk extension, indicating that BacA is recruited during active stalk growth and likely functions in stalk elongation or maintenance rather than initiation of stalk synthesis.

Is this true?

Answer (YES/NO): NO